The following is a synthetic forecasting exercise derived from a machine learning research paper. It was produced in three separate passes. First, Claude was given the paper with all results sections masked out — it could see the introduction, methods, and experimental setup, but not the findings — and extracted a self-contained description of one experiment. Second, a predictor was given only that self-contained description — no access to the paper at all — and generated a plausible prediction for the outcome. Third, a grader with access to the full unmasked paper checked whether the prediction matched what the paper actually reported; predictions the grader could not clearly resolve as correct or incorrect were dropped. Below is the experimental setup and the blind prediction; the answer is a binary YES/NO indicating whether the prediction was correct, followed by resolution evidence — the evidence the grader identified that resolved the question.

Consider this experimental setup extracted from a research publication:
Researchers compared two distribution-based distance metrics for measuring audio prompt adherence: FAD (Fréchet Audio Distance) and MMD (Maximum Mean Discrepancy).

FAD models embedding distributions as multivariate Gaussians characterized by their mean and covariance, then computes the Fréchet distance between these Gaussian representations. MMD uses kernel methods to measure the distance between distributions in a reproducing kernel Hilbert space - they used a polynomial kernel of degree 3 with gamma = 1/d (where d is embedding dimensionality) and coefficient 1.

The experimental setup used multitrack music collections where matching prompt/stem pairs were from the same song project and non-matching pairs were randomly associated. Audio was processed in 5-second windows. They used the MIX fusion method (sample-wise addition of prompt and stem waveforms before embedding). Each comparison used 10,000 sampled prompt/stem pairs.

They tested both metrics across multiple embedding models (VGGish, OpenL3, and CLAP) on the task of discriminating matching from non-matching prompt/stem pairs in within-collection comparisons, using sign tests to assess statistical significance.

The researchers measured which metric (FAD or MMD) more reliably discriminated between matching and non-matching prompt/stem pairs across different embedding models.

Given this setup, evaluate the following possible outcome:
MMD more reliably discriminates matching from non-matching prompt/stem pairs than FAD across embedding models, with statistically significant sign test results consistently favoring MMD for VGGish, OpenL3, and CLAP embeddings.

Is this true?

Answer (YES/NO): NO